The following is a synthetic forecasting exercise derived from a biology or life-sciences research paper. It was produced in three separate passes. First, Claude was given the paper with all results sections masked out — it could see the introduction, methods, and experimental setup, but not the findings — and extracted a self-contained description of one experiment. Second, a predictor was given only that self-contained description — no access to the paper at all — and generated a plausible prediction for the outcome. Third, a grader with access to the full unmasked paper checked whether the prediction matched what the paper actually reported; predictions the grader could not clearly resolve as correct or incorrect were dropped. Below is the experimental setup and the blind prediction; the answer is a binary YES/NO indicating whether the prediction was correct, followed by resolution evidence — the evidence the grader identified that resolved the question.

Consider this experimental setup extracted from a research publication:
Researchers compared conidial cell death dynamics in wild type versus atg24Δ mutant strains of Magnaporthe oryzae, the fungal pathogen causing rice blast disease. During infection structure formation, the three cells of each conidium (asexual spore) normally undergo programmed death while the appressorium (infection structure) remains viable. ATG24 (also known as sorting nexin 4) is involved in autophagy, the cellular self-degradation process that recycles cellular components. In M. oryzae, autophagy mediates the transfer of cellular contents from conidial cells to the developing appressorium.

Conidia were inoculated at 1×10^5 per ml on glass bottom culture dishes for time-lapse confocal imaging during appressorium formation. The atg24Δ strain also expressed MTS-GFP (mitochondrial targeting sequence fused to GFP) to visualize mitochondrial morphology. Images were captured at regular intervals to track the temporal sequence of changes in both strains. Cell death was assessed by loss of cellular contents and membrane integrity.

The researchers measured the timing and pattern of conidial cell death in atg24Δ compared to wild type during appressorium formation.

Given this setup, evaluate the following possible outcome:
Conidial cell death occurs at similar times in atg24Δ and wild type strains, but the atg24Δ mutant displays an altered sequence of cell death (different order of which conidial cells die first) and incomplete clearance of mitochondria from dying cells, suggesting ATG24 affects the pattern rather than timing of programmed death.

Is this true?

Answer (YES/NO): NO